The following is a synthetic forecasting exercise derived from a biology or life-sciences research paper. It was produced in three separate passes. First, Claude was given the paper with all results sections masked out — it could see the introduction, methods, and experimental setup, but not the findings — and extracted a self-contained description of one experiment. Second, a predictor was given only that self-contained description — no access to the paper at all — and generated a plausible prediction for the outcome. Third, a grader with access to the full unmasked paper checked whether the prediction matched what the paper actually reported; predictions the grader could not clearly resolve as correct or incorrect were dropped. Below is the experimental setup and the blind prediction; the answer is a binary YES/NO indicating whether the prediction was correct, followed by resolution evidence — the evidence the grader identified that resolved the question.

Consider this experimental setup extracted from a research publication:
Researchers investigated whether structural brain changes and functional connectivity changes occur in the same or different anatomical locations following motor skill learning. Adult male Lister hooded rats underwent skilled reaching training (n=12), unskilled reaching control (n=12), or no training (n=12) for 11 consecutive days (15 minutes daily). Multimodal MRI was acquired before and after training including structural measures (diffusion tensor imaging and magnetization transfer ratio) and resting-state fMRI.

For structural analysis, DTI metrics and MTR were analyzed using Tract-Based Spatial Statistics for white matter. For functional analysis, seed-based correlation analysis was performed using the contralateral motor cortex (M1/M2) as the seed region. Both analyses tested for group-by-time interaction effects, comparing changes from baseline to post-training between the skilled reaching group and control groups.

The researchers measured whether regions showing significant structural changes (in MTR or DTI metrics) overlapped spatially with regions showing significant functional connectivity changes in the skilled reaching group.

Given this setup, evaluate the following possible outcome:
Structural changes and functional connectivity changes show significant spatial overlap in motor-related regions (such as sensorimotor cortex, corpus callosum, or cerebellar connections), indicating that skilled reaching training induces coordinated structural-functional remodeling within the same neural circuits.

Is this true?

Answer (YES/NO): NO